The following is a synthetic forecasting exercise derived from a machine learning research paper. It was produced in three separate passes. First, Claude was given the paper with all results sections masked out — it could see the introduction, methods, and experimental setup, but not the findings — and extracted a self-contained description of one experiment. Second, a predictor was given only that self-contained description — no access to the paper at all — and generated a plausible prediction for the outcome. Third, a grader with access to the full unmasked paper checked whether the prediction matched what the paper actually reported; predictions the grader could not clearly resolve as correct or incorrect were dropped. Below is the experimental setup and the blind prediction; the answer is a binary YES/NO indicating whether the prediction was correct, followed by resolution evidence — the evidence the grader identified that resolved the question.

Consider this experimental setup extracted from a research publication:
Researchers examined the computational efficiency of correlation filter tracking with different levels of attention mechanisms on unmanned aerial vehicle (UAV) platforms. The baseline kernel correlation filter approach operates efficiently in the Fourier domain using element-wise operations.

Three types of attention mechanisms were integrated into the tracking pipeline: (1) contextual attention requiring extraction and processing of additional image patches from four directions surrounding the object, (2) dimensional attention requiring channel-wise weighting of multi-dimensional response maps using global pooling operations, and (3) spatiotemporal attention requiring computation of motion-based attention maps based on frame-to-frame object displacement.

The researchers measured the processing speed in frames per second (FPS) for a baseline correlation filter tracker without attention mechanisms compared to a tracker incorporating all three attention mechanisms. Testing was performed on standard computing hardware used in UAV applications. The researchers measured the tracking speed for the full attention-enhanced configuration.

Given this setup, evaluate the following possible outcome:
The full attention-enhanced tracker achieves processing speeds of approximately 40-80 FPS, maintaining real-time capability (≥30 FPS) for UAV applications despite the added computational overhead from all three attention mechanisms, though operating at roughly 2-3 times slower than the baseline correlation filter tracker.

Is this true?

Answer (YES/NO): NO